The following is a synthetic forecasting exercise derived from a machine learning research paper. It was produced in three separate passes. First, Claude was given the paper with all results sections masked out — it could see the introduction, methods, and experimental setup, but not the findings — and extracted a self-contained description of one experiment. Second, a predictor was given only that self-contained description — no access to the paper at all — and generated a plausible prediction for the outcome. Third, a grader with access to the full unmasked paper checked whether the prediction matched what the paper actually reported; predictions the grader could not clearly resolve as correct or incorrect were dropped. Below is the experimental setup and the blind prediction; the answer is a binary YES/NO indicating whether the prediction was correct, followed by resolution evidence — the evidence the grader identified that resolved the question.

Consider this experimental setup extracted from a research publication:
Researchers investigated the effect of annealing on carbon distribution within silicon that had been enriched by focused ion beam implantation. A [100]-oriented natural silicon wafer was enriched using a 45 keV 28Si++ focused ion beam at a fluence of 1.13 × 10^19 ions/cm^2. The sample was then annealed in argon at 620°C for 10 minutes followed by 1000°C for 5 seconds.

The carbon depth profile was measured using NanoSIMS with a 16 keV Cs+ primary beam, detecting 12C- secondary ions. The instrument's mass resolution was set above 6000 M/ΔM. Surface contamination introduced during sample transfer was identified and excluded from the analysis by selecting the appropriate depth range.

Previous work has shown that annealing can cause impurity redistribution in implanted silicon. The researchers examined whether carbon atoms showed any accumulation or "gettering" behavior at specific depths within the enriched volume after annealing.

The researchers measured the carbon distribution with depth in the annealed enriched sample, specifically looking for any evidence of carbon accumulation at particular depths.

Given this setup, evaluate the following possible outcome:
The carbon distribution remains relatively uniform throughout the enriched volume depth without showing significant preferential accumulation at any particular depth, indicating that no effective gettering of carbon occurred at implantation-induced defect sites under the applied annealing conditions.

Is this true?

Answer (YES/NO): NO